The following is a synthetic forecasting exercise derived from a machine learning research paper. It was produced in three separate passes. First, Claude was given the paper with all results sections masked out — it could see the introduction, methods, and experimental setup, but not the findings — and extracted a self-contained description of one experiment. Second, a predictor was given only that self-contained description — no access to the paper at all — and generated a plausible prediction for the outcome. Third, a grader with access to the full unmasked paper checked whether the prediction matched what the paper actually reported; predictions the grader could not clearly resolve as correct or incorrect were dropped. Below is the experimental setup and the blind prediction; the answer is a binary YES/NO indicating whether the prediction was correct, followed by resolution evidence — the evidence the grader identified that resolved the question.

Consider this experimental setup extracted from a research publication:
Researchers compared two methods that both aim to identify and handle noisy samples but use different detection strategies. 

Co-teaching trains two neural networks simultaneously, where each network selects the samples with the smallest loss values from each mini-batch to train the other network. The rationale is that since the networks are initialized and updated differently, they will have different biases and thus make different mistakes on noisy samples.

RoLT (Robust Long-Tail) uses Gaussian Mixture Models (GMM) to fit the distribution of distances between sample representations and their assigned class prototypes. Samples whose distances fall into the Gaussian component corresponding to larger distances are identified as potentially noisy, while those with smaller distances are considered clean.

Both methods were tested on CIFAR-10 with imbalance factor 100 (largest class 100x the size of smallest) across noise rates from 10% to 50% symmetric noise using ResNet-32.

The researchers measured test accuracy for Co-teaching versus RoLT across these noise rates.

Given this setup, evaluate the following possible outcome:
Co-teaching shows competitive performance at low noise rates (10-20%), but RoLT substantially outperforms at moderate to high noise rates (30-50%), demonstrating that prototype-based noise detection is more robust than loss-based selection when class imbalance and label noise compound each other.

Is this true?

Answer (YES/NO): NO